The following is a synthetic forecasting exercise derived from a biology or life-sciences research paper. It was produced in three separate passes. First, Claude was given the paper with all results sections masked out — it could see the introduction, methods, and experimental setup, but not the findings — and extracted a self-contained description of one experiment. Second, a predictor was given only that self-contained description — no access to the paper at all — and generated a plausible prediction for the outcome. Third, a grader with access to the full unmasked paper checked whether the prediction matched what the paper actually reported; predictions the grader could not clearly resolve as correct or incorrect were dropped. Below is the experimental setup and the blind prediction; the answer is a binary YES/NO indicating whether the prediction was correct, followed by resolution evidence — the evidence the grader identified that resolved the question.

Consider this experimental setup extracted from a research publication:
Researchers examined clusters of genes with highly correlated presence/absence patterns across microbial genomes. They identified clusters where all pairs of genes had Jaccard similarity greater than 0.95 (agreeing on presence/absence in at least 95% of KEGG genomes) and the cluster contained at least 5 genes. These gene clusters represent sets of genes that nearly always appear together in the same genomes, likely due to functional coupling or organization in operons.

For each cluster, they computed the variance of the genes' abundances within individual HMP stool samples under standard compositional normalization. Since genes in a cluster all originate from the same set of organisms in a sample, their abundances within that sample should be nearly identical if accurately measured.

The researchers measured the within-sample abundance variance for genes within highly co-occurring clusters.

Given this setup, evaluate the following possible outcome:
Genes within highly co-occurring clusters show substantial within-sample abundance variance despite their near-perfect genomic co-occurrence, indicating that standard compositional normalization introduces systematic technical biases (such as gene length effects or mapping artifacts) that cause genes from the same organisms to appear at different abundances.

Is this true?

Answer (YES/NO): YES